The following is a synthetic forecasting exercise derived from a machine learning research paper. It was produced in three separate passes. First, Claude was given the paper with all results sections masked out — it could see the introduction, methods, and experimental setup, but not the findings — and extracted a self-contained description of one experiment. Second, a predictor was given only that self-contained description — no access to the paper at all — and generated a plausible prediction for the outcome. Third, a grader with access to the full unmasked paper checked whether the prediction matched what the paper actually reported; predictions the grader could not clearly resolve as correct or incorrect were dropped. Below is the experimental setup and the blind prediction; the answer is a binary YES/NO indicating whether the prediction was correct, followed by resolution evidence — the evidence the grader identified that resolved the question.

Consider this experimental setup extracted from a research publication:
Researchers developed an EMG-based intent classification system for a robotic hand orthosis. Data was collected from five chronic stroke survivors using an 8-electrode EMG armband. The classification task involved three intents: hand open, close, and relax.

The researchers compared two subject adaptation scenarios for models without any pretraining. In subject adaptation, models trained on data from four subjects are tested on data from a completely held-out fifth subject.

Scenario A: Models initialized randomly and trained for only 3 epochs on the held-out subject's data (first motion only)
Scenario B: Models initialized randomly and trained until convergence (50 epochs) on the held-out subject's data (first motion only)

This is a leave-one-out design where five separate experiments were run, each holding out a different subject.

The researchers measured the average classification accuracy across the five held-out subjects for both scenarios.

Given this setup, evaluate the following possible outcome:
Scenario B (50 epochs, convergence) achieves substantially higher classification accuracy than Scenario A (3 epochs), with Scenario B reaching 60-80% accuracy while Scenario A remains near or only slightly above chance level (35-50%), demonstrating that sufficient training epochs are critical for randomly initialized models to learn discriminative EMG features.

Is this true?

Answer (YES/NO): NO